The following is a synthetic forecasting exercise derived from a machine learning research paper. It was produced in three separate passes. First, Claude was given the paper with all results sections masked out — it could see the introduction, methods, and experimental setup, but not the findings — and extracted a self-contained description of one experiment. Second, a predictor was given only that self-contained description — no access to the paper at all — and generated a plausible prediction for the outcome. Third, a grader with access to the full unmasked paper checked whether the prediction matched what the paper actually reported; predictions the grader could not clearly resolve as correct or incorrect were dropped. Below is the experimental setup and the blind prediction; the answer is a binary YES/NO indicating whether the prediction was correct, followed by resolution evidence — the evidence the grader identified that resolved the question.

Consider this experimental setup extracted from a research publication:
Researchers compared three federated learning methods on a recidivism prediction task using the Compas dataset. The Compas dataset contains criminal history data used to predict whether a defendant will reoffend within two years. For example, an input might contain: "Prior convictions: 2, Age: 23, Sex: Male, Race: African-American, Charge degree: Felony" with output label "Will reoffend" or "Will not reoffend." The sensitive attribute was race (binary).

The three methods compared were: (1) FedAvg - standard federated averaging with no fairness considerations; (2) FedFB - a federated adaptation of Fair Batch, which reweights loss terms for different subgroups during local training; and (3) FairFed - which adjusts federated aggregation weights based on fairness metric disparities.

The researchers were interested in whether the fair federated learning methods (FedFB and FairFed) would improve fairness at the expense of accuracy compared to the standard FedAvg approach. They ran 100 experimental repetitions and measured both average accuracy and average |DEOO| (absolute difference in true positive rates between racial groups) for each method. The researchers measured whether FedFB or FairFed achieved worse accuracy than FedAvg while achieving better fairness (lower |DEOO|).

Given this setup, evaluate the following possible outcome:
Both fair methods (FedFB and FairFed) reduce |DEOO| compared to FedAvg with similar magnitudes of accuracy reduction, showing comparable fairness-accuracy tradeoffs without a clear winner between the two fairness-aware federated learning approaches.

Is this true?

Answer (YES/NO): NO